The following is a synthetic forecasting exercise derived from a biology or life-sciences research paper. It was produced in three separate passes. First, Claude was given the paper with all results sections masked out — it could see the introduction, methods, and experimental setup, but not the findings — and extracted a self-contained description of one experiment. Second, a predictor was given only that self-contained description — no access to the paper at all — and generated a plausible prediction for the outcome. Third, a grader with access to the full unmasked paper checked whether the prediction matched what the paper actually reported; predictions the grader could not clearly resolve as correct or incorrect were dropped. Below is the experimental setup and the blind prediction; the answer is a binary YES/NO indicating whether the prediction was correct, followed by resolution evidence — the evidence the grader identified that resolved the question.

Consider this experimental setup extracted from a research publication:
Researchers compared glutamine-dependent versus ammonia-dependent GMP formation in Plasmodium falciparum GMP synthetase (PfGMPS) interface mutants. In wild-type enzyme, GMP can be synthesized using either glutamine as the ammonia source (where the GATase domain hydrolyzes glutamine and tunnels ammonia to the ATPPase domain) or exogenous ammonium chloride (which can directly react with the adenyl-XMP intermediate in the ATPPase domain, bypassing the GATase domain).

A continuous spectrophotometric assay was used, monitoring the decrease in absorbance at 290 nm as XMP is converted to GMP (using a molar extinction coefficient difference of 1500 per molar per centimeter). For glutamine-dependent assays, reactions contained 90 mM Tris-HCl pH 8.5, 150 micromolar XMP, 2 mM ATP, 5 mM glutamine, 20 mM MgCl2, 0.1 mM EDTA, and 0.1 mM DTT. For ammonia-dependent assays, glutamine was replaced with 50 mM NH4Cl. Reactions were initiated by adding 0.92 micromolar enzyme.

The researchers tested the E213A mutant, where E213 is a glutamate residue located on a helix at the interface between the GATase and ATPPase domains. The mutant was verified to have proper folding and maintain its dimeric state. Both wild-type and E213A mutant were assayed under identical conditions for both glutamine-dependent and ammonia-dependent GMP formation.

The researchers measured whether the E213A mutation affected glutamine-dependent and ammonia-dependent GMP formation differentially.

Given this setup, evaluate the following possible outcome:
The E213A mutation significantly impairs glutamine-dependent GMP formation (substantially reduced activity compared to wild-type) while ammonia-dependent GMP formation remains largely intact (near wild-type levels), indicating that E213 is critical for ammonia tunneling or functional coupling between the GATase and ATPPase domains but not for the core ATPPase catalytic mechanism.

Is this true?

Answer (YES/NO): NO